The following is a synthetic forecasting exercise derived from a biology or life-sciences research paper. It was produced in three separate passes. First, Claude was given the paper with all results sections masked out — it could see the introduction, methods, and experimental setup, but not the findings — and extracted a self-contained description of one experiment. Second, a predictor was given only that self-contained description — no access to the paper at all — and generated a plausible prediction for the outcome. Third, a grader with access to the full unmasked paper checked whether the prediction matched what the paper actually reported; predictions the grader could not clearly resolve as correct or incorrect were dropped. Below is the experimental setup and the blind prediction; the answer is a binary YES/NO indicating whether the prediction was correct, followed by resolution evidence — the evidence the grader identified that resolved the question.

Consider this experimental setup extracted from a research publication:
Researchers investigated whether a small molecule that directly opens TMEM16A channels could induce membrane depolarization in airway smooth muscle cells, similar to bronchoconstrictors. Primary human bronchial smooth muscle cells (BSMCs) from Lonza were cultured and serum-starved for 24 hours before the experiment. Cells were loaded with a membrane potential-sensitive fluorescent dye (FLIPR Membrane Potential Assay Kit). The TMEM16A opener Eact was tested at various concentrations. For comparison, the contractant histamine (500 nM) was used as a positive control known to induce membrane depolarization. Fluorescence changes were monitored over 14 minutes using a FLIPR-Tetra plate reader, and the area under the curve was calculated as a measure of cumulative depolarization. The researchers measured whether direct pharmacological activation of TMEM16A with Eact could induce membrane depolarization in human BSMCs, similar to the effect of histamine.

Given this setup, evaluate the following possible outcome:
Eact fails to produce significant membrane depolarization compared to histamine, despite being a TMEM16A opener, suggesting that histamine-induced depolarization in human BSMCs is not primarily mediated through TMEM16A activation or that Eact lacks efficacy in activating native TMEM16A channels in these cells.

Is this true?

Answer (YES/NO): NO